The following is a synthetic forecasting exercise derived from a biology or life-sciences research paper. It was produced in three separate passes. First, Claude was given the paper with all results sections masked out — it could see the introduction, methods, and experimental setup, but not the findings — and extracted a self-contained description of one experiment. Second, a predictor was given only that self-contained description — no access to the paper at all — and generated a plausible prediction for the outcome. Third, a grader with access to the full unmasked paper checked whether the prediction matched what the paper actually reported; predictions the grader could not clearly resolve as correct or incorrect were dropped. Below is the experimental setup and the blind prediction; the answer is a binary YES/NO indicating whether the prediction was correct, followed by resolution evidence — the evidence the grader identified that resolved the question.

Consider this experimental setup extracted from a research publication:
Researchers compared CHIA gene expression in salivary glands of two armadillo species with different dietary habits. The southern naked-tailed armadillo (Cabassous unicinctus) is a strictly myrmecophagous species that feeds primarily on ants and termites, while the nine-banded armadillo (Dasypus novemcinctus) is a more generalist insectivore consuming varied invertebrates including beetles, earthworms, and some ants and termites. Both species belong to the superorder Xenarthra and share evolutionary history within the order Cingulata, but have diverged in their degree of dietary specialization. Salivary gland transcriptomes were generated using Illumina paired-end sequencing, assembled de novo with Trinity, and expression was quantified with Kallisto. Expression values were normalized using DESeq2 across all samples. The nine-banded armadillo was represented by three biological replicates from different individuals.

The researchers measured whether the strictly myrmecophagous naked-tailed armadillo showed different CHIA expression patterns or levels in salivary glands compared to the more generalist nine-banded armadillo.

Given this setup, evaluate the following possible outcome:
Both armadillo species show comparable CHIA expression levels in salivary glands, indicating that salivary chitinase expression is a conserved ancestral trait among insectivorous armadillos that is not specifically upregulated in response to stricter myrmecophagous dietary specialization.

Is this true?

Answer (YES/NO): NO